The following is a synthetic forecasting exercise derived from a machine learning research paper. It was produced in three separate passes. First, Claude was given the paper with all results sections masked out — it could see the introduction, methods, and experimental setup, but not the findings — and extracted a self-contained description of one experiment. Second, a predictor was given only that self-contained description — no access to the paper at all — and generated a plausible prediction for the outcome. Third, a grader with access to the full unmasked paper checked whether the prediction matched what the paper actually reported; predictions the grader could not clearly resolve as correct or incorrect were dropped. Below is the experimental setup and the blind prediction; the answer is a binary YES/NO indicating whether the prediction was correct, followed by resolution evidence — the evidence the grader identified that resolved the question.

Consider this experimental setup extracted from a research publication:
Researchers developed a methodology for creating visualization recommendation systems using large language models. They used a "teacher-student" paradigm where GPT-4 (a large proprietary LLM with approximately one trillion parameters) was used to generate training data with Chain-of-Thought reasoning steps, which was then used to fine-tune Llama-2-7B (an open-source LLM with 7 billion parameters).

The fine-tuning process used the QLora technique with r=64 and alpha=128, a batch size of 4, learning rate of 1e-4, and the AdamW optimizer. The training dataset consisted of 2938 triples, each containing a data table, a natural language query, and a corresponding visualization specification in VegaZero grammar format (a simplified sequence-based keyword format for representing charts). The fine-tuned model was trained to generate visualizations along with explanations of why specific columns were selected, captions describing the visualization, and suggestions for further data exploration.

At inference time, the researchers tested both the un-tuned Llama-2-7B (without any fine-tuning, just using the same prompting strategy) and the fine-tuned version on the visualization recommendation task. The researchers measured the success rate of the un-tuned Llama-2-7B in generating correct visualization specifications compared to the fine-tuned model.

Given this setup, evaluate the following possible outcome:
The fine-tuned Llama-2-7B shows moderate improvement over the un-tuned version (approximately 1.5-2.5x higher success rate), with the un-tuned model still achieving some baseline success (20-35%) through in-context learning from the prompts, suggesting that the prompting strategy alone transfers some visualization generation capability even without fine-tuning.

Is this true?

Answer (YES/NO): NO